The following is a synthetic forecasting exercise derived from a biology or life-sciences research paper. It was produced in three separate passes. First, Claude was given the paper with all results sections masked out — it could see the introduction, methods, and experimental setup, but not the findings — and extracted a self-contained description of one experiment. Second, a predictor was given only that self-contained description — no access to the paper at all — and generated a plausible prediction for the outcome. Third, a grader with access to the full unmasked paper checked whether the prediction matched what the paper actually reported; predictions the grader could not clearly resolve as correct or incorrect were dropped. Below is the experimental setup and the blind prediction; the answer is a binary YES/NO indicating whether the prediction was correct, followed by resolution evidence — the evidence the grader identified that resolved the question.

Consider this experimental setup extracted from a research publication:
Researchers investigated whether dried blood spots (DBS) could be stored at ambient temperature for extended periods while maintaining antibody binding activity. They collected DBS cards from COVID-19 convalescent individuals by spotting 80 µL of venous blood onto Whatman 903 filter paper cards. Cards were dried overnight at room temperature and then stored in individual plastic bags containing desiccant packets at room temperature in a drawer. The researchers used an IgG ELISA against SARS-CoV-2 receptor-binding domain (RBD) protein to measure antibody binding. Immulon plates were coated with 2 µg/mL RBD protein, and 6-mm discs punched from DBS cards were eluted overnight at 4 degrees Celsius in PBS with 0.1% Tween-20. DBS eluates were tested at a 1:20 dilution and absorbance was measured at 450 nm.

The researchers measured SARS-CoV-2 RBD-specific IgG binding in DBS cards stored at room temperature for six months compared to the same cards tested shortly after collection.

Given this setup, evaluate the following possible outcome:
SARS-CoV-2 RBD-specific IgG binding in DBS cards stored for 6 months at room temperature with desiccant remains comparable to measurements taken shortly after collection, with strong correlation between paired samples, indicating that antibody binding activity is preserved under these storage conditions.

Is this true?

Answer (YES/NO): YES